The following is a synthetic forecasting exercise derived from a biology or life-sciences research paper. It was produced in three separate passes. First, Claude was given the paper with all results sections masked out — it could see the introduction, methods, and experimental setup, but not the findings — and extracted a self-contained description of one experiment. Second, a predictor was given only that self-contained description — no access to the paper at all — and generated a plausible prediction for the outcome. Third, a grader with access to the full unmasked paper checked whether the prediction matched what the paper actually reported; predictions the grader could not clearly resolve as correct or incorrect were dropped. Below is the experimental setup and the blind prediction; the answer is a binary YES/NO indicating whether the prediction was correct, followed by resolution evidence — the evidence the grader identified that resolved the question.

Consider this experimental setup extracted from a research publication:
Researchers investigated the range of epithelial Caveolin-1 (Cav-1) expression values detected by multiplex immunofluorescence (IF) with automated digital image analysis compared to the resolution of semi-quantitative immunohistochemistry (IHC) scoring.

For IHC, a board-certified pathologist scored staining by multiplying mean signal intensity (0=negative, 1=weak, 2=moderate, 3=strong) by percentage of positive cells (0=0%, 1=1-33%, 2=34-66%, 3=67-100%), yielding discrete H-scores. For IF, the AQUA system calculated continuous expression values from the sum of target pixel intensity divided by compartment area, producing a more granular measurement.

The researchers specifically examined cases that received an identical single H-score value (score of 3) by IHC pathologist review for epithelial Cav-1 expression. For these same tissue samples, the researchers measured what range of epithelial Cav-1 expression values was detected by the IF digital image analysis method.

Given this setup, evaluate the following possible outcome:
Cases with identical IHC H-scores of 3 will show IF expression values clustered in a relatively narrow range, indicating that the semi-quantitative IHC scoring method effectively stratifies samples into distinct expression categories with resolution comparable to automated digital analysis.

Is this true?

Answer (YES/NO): NO